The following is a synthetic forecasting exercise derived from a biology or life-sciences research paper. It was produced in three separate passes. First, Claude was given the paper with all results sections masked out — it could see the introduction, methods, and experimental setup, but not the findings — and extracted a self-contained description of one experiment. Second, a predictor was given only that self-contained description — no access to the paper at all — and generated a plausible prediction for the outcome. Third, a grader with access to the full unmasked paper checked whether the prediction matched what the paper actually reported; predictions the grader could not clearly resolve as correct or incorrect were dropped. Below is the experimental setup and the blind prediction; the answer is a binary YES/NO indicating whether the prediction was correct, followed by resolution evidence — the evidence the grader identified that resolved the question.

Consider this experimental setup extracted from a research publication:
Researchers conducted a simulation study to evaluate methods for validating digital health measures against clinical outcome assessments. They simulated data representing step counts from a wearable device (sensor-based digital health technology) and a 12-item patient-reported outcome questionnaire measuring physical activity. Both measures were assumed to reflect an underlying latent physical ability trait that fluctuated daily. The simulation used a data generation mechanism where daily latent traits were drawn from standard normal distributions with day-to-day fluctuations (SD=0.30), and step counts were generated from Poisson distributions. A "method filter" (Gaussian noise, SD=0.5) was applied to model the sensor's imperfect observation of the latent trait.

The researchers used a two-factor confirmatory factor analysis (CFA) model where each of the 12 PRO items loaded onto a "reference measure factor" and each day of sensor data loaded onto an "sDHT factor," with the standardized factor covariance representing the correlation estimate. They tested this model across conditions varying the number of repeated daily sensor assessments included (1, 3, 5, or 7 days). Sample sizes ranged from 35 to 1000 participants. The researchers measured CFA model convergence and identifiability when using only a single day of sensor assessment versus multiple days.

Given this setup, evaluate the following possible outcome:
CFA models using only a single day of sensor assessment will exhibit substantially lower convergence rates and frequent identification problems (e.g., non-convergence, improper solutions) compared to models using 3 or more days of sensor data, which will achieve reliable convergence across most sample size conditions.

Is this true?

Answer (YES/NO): YES